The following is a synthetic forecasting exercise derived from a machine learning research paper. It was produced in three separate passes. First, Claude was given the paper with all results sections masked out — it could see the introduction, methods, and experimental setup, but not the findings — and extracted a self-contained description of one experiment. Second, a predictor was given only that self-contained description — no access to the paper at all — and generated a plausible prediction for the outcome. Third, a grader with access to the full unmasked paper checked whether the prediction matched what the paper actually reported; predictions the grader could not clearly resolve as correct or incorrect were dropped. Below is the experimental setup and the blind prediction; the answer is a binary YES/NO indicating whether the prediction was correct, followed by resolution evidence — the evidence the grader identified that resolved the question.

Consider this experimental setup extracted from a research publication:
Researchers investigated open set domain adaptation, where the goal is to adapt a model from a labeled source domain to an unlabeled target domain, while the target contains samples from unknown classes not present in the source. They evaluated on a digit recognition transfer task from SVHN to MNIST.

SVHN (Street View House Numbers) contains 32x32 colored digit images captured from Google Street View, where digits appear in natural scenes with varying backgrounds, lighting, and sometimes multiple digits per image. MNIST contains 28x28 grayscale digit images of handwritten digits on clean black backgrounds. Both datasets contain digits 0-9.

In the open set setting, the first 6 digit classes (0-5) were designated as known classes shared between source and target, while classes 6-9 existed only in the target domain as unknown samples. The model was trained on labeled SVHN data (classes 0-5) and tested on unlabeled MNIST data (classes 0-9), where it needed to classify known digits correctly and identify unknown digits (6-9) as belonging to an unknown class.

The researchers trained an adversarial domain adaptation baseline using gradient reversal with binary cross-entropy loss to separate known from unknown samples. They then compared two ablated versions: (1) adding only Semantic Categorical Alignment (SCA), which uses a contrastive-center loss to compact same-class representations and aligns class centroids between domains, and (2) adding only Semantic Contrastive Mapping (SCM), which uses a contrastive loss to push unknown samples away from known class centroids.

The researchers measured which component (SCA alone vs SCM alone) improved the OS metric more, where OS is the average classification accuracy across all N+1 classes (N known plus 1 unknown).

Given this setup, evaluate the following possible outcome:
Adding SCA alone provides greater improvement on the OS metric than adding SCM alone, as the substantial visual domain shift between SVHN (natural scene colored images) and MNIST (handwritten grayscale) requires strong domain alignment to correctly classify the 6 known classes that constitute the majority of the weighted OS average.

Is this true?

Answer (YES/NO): NO